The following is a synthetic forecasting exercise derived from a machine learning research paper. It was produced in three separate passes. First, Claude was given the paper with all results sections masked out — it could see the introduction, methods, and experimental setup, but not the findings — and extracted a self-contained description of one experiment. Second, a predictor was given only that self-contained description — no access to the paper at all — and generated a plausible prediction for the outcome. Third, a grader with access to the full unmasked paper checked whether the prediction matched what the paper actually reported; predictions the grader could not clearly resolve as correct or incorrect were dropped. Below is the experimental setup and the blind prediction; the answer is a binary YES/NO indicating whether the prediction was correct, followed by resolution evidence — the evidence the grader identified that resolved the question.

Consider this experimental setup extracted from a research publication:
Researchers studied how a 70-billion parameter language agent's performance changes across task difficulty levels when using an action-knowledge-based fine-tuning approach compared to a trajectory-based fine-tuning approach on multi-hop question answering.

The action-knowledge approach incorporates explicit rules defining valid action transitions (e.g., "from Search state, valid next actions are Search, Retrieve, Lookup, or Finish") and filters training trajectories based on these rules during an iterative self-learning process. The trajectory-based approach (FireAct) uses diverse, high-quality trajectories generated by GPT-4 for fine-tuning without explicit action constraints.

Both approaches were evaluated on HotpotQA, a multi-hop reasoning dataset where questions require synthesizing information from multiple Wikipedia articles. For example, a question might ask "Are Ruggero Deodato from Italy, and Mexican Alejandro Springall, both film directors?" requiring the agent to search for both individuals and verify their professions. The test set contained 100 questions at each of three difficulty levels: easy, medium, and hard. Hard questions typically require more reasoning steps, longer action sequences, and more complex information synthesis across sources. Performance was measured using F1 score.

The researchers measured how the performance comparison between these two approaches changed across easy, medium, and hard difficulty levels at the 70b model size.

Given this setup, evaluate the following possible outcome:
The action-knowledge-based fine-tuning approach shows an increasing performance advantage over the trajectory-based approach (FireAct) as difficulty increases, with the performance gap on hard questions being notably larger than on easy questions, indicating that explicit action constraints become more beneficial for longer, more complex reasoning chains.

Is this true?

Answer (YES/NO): NO